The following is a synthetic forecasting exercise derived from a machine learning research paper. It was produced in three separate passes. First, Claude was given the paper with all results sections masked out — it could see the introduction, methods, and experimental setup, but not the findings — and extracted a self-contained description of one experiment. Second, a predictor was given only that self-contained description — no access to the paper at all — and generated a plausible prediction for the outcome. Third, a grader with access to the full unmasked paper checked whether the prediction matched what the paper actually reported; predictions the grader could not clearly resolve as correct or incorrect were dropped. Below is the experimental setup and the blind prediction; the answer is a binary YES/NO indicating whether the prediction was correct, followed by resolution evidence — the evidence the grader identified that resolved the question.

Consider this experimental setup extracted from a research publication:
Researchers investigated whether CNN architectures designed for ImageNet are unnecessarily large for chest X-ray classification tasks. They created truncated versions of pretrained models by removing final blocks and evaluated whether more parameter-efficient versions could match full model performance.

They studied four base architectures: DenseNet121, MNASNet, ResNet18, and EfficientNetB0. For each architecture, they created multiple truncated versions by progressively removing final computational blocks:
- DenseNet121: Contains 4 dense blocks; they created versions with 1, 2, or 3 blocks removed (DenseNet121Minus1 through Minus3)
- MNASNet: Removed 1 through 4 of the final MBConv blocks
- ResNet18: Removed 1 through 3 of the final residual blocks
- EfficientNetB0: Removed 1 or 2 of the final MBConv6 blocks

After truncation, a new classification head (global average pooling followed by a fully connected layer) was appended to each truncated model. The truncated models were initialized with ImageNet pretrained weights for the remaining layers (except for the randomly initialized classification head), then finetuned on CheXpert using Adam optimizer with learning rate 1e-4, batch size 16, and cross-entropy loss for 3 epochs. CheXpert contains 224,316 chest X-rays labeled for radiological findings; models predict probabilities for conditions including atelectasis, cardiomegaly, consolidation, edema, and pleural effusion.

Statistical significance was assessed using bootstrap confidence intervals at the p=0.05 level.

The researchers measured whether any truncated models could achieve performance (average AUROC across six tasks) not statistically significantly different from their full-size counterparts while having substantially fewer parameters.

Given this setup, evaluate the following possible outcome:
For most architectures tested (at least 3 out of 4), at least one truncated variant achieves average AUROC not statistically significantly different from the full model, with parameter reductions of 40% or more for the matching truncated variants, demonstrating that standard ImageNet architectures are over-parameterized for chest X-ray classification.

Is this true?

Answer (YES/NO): YES